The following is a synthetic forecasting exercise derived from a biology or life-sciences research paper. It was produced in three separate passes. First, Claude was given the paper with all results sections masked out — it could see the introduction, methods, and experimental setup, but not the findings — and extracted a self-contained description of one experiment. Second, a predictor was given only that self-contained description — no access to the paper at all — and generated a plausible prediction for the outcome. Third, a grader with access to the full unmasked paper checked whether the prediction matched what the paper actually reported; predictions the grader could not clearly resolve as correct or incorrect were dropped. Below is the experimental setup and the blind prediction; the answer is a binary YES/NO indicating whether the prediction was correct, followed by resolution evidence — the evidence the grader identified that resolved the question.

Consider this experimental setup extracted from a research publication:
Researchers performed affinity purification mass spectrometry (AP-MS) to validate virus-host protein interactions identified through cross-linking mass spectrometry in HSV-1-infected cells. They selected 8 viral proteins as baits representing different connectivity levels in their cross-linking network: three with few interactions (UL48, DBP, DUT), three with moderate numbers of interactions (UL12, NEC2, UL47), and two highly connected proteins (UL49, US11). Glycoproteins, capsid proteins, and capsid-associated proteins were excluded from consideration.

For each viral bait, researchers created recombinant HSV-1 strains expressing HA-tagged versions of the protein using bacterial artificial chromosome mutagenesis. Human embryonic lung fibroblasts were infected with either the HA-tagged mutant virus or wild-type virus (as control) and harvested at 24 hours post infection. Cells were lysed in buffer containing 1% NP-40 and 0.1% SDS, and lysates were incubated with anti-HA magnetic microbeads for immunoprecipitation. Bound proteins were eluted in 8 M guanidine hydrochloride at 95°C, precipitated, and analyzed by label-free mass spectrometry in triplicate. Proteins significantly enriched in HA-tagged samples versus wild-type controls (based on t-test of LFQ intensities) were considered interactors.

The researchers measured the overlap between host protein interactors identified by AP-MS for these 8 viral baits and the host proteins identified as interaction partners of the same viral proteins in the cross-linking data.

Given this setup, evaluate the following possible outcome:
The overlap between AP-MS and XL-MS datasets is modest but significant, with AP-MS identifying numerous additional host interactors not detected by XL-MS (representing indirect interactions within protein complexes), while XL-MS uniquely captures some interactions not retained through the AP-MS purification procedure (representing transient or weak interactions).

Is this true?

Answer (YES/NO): NO